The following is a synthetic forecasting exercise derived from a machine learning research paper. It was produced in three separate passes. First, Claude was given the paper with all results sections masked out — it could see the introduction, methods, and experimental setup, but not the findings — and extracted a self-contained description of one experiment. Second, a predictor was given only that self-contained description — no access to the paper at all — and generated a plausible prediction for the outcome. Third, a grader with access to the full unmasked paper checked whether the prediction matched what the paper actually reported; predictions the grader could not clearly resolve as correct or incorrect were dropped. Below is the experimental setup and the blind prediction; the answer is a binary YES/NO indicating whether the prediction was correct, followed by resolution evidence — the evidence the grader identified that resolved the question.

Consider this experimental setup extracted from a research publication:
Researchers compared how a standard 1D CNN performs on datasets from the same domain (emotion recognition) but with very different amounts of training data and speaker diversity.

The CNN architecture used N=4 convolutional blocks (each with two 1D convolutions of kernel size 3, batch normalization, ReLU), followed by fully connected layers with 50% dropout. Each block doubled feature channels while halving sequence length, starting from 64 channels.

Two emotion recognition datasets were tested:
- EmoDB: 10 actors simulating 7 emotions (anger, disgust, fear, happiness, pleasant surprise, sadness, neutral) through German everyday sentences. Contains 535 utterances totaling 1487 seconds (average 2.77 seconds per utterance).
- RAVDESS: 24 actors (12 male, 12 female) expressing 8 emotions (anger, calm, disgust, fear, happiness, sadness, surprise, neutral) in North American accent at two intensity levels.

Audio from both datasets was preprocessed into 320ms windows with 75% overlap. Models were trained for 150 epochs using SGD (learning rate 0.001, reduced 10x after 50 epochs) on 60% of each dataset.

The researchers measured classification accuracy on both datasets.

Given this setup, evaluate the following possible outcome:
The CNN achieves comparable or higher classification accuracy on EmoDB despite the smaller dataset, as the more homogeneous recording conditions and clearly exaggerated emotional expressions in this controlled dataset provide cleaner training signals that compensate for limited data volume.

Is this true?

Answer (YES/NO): YES